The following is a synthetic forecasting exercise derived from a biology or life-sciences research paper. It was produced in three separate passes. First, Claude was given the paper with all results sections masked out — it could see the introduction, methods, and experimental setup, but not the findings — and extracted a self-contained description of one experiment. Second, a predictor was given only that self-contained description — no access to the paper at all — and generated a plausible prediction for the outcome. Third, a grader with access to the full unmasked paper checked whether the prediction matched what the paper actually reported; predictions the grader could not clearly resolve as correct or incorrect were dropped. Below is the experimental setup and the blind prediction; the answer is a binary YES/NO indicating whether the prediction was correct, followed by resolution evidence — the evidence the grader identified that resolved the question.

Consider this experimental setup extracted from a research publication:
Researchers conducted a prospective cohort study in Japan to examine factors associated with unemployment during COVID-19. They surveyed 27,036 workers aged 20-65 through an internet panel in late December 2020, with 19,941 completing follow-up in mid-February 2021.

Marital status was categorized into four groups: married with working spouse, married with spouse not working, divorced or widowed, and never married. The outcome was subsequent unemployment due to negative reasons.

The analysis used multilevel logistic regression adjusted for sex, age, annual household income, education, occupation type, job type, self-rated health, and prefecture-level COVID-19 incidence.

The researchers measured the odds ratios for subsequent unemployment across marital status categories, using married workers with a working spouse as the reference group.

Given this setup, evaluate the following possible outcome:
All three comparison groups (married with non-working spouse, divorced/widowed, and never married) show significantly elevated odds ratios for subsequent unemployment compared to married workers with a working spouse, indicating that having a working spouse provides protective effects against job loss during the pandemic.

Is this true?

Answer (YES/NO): NO